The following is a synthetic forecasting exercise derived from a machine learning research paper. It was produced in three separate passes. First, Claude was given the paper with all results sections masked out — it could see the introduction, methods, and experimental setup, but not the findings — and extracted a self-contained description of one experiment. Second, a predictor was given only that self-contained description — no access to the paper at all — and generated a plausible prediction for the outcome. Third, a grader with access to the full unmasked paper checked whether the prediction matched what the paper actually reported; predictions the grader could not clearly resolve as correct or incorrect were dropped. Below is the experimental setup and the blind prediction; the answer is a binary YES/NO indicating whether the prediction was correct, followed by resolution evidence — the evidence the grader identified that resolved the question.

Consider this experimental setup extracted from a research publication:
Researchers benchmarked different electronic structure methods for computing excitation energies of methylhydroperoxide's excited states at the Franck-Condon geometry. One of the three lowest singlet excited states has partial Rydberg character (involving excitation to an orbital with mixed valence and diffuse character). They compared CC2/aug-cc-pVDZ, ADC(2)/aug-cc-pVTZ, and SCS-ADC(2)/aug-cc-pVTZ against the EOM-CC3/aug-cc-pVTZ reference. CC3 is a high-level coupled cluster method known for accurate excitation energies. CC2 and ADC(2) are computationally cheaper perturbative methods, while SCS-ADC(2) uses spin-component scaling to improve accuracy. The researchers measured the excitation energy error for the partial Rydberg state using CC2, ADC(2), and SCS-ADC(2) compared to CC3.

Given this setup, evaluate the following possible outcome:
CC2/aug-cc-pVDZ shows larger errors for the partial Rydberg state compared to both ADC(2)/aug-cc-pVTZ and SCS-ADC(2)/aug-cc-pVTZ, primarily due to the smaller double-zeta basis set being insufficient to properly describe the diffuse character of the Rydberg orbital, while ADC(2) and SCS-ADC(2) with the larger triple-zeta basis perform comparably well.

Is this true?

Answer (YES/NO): NO